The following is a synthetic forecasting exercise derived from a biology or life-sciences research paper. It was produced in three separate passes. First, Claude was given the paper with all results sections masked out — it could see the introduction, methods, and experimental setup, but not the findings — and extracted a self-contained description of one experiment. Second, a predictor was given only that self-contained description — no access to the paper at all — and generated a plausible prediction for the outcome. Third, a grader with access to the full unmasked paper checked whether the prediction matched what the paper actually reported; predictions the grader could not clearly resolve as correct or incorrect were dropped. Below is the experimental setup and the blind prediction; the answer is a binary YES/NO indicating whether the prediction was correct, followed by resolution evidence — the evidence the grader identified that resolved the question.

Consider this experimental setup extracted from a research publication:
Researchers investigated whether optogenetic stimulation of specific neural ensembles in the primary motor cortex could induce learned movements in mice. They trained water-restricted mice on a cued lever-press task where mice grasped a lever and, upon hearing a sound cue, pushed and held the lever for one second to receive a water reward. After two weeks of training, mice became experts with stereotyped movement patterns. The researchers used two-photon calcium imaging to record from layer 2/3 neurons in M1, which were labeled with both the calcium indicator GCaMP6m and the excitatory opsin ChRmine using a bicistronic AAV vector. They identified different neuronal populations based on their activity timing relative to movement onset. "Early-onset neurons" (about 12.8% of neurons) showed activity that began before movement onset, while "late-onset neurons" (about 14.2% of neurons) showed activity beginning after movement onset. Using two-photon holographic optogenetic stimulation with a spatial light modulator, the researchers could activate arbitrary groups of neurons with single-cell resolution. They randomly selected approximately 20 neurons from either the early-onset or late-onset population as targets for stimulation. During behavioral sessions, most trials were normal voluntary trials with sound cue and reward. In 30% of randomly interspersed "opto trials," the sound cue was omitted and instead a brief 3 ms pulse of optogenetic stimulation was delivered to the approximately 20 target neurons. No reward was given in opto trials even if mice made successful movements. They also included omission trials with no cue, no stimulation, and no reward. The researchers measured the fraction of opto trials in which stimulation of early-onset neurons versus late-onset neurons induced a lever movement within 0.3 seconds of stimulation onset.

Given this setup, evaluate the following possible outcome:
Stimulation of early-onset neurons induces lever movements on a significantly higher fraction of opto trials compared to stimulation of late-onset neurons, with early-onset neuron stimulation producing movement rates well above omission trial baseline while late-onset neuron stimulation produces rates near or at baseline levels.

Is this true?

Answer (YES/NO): NO